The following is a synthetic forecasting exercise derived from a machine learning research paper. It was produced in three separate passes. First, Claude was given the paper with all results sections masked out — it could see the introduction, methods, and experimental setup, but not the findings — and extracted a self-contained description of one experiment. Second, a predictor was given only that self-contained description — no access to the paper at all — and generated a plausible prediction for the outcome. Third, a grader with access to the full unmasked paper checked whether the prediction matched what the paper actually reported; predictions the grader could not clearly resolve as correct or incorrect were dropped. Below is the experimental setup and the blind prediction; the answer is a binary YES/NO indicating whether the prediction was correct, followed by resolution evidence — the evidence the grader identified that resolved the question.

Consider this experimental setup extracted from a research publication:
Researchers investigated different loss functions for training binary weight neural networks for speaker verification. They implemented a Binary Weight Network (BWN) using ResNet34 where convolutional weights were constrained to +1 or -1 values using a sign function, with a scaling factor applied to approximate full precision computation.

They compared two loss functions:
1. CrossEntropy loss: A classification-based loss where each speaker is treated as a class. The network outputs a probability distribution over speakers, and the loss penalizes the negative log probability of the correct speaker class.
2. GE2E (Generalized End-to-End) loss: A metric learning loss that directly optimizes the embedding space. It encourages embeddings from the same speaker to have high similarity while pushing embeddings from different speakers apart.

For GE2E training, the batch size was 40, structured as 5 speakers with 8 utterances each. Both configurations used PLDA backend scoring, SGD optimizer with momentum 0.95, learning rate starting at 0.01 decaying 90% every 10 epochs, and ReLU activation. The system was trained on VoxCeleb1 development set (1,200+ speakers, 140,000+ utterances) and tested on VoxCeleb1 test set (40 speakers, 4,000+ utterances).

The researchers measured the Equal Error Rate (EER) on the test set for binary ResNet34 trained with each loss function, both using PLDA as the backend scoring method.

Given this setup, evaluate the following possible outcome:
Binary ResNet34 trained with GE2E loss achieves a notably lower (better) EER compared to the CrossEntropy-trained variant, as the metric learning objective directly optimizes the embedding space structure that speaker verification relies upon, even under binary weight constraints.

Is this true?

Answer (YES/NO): NO